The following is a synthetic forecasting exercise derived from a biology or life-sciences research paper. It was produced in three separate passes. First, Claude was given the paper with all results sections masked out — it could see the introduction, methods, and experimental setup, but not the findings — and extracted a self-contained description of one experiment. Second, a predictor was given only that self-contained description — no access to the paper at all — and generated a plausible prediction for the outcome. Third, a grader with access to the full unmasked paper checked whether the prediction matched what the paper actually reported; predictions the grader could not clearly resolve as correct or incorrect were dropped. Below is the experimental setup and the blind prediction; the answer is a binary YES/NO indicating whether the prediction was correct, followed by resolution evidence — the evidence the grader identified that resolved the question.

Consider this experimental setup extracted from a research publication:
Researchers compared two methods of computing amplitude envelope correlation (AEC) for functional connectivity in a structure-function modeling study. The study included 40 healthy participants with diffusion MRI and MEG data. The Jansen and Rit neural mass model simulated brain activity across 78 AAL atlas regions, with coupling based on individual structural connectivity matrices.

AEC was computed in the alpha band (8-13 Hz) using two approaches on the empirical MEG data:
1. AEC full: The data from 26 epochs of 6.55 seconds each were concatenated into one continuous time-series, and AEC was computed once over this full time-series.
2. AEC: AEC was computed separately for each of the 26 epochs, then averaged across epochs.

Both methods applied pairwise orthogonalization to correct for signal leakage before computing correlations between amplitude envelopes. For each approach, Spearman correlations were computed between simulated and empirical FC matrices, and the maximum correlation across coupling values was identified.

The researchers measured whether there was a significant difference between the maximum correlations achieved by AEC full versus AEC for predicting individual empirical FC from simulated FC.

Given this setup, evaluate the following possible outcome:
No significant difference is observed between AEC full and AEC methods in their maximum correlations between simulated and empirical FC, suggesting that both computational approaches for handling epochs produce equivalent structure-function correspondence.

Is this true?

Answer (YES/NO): YES